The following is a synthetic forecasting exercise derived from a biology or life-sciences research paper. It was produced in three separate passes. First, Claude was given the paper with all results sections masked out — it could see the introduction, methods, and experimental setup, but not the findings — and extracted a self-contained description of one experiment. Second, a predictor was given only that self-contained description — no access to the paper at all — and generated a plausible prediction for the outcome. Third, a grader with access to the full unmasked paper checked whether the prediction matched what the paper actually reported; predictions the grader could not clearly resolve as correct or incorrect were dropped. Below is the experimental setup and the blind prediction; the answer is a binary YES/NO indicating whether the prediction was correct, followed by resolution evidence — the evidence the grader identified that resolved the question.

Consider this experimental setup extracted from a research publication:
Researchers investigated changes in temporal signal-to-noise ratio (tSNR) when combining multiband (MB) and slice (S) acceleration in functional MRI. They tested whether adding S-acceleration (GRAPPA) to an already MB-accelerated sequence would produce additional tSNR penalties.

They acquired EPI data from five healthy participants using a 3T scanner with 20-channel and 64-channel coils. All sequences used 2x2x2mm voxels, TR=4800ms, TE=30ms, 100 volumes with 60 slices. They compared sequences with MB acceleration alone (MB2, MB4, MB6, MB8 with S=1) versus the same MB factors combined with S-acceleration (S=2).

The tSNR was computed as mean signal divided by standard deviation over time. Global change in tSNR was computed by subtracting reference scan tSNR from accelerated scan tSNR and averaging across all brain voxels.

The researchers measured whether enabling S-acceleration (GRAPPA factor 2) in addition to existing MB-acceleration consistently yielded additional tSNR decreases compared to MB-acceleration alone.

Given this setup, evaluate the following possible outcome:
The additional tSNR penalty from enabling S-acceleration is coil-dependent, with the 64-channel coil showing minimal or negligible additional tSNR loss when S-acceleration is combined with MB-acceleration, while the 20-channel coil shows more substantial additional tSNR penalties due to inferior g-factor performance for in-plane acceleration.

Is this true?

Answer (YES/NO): NO